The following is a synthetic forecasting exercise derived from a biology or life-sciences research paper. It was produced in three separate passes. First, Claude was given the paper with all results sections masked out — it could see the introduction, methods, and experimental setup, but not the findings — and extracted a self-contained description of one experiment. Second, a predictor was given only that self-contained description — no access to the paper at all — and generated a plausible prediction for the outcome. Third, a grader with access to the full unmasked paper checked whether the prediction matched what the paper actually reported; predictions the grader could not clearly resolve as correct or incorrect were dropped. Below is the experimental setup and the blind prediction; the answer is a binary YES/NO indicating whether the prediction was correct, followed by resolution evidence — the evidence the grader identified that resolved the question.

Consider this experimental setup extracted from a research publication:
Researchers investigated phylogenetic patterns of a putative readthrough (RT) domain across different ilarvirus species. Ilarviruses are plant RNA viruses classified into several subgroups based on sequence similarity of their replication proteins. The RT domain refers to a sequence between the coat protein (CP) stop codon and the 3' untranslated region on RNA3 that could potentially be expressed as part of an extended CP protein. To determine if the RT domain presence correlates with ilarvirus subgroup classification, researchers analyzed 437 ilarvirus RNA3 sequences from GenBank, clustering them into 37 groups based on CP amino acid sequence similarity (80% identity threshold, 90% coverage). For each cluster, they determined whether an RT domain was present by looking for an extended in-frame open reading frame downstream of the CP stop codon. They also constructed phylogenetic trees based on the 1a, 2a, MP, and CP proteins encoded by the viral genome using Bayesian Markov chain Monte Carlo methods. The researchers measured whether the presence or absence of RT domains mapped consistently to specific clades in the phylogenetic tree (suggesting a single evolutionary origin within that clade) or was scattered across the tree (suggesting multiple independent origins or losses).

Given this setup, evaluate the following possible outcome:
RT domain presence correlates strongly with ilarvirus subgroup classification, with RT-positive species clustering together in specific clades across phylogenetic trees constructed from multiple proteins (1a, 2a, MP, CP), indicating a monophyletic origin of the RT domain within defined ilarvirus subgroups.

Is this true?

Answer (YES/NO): NO